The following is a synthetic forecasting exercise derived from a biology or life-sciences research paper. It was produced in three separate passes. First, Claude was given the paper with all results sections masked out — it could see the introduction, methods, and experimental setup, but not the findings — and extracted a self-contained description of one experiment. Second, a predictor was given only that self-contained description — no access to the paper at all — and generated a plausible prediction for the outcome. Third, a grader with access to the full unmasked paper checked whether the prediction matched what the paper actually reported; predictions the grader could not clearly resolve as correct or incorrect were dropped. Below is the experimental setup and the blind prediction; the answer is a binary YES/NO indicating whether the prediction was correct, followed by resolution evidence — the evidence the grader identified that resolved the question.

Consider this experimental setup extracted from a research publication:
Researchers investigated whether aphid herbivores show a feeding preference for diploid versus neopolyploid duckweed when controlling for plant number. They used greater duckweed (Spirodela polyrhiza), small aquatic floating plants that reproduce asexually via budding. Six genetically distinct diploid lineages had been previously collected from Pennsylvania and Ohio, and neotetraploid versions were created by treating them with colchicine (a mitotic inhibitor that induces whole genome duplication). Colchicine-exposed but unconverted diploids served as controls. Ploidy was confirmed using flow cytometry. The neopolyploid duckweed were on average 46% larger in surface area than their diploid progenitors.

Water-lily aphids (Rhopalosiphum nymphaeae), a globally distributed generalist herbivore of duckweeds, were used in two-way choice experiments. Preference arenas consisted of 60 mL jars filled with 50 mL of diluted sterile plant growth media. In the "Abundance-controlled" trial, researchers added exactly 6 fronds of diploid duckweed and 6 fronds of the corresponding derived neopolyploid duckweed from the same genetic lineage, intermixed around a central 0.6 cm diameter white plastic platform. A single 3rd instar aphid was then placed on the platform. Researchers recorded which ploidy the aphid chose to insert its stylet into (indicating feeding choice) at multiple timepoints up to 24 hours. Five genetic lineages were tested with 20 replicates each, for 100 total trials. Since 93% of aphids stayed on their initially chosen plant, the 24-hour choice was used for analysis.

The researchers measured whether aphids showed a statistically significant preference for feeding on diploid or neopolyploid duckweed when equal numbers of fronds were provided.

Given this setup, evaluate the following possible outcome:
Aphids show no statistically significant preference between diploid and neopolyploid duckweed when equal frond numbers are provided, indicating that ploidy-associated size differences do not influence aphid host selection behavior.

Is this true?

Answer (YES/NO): NO